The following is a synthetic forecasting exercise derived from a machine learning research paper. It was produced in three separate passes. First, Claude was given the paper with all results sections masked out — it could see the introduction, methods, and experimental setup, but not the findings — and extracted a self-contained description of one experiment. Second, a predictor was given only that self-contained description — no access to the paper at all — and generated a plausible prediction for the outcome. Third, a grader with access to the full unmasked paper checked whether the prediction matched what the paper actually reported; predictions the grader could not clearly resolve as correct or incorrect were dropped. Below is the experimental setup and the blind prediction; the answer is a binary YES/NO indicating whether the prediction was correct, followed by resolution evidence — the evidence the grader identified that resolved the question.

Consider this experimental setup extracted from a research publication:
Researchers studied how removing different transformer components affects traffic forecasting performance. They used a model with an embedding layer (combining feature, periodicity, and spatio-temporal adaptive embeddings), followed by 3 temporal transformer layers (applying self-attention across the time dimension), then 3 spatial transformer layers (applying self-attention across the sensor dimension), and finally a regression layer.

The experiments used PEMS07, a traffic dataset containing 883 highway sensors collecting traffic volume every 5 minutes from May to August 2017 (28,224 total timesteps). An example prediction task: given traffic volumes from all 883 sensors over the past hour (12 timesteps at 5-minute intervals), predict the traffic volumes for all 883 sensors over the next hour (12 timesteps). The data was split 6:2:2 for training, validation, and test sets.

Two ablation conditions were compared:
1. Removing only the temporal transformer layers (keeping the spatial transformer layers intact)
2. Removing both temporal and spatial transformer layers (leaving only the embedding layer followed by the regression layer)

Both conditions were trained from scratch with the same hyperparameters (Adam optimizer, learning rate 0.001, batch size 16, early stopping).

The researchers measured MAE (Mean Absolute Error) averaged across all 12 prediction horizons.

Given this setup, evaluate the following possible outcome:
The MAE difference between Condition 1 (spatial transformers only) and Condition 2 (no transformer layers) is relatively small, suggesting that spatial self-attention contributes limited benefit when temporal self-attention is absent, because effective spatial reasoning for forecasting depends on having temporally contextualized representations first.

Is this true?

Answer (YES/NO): NO